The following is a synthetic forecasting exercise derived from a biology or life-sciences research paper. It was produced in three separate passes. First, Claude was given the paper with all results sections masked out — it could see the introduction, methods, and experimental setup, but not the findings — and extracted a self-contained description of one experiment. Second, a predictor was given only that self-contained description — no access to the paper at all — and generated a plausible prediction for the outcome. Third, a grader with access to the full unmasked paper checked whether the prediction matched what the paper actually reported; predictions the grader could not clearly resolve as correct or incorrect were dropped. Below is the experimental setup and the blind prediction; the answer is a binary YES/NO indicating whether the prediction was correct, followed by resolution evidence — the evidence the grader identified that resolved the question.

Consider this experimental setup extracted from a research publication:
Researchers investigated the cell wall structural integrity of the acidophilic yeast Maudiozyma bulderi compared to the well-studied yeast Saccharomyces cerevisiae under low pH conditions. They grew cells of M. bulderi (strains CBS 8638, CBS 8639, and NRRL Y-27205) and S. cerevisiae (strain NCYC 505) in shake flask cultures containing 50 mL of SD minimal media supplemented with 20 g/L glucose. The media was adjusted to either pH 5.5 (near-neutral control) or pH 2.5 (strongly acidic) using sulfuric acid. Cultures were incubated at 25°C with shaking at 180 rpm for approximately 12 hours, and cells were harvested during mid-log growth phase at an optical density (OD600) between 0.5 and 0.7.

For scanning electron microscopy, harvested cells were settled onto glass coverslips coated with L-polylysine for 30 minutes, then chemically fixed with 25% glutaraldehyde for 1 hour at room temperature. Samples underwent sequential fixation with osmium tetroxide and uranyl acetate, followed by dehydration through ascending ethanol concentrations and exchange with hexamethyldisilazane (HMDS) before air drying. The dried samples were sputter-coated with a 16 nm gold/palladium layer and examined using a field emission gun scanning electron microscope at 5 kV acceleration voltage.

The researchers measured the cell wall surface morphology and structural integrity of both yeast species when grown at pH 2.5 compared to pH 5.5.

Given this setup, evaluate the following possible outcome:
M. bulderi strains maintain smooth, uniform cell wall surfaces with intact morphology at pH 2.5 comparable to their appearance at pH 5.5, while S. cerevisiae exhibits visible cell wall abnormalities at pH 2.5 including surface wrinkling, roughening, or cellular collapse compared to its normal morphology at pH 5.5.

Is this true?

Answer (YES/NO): NO